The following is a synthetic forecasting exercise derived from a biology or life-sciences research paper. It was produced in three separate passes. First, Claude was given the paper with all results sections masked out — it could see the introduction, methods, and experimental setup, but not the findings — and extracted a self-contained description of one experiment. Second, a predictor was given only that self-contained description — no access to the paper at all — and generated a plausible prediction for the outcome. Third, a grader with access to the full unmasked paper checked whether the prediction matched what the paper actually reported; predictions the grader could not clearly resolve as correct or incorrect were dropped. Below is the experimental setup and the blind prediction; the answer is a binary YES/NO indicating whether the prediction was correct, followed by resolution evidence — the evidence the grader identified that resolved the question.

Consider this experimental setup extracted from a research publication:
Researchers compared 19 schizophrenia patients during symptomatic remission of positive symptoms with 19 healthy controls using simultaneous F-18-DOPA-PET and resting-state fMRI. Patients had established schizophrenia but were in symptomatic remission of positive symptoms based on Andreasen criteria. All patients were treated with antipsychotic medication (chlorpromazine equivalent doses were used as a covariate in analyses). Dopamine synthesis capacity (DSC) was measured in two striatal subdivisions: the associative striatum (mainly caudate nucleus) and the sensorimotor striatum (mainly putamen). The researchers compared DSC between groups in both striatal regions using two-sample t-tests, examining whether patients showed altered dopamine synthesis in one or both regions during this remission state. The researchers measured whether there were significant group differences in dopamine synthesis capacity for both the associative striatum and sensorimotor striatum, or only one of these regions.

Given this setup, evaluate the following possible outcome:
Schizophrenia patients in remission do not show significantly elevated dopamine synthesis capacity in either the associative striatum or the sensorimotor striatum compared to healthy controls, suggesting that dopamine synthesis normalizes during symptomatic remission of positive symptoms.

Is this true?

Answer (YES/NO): NO